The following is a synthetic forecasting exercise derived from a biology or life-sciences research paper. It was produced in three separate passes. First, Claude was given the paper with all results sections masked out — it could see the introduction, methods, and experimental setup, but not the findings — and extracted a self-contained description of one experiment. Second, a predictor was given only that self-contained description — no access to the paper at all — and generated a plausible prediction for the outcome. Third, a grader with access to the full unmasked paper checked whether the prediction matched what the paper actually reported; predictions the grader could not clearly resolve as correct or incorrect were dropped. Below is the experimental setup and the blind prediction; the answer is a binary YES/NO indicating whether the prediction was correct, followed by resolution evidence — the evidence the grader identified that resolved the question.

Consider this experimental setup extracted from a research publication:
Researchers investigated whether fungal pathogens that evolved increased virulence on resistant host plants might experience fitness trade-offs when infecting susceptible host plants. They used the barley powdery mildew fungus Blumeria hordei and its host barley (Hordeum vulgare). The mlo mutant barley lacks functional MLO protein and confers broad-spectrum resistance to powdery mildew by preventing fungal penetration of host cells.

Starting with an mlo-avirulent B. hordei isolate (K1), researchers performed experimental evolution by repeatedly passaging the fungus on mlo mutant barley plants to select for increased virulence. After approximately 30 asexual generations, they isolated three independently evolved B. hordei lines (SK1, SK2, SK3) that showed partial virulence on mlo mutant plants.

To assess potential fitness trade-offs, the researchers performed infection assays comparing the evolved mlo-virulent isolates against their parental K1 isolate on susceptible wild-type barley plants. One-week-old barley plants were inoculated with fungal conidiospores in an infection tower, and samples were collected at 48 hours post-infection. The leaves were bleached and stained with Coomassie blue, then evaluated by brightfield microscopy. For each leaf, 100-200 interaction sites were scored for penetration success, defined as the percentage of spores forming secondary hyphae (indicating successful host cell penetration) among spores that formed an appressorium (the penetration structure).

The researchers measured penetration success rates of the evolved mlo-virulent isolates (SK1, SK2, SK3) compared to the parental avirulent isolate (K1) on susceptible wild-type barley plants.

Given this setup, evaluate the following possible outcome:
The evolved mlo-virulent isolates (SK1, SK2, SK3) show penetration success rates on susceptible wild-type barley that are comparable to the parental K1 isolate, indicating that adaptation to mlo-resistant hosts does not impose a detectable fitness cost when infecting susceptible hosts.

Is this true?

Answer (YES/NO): NO